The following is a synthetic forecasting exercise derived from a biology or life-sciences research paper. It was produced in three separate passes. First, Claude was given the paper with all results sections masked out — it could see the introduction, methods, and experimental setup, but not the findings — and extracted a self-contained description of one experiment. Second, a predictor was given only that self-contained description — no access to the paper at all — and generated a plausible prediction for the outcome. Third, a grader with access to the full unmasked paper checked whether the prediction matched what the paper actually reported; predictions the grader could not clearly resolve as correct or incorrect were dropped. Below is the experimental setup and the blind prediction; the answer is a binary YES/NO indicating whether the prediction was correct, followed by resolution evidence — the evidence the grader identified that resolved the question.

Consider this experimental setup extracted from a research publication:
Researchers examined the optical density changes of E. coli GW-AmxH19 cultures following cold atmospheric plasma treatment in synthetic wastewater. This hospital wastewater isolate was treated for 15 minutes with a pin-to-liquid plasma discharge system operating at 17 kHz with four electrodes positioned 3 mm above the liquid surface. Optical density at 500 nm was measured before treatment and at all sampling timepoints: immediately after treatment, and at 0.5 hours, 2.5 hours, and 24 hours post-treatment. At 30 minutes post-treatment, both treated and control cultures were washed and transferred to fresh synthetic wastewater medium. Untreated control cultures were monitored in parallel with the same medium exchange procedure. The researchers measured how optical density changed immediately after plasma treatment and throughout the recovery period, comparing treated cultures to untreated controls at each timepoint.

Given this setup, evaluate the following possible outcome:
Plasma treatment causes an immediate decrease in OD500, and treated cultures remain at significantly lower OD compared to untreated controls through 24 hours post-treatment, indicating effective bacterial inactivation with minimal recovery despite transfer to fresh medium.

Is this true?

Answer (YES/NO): NO